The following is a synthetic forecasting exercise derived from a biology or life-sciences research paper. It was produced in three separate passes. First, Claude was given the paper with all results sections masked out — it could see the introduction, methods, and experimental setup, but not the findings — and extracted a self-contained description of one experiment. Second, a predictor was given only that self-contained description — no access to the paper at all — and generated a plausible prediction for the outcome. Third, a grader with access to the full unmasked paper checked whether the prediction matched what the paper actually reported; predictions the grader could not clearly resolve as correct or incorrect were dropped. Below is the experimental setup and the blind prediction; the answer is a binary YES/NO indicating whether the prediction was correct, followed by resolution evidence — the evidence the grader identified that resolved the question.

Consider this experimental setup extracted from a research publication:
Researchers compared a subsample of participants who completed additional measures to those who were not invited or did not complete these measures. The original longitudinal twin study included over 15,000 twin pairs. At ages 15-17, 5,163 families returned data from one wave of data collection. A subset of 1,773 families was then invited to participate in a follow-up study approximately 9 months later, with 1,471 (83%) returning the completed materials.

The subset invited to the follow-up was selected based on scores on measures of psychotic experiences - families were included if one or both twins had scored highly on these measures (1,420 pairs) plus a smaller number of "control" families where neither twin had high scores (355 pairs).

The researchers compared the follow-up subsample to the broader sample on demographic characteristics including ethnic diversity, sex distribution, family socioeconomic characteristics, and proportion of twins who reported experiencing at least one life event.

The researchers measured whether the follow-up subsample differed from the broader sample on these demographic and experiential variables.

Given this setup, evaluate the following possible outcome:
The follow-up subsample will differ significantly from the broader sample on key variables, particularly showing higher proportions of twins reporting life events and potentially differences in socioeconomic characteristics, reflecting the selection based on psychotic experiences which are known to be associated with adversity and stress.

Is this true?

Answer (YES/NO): NO